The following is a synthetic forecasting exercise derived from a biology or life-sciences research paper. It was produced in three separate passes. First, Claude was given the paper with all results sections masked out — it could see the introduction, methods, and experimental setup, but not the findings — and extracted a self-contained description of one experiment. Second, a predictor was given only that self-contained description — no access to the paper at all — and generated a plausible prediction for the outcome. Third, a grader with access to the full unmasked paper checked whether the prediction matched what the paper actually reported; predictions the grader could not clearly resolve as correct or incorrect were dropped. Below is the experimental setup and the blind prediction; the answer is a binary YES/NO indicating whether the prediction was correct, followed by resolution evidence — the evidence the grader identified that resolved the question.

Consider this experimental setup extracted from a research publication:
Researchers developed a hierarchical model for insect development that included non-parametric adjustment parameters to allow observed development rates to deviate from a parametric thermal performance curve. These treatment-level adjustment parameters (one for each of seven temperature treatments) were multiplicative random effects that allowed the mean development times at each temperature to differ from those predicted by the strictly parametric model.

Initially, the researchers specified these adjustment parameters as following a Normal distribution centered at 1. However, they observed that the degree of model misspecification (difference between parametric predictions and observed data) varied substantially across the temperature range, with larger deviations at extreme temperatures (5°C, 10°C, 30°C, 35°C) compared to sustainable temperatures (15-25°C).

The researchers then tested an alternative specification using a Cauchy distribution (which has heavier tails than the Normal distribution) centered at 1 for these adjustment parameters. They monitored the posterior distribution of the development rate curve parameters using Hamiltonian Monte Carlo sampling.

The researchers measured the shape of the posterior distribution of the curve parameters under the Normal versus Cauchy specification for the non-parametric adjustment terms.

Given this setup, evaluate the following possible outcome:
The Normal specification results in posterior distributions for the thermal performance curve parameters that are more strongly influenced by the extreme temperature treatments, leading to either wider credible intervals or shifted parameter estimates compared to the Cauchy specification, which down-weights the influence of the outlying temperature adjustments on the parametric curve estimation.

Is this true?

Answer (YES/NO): NO